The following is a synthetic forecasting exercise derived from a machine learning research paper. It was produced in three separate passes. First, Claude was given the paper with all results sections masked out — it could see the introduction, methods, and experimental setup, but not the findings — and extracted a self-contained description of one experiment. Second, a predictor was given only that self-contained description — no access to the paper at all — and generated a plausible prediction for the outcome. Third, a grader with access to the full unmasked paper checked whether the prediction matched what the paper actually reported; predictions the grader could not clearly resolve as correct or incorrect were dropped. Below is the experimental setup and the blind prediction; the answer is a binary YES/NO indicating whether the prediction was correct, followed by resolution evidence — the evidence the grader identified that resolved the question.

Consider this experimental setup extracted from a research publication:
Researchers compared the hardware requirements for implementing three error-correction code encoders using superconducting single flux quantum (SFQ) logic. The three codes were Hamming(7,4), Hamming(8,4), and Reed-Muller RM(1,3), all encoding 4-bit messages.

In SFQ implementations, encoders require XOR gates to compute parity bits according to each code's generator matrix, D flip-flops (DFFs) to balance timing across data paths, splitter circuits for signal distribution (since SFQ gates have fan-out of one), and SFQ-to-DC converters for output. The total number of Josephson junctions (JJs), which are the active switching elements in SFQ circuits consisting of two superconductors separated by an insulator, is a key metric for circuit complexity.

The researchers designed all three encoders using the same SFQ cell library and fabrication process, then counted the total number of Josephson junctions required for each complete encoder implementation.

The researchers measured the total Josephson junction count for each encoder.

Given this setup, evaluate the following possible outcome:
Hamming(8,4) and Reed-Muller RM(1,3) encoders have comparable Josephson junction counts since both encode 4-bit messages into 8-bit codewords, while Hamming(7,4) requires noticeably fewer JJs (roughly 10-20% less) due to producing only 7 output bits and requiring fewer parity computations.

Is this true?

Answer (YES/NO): NO